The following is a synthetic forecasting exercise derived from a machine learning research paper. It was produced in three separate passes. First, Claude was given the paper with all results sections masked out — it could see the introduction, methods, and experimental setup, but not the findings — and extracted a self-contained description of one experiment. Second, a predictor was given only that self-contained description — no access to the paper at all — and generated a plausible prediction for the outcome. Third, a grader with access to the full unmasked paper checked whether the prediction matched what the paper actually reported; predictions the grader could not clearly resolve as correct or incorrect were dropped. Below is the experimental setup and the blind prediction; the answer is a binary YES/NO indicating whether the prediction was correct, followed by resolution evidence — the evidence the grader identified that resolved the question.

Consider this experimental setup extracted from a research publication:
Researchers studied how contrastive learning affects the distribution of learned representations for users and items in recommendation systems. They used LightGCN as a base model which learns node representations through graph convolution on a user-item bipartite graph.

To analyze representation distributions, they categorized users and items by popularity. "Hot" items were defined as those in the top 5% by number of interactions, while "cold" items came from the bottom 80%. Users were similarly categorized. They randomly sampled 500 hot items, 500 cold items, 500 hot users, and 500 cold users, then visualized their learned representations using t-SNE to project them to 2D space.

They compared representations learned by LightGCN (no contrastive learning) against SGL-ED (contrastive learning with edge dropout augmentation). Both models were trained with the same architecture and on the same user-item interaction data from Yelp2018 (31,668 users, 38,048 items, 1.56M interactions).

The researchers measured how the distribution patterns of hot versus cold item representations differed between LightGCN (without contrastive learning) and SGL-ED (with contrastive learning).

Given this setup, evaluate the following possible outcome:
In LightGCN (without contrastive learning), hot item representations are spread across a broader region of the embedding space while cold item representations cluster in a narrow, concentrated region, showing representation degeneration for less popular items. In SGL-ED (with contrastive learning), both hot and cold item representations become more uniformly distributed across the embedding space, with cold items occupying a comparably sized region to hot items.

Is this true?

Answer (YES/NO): NO